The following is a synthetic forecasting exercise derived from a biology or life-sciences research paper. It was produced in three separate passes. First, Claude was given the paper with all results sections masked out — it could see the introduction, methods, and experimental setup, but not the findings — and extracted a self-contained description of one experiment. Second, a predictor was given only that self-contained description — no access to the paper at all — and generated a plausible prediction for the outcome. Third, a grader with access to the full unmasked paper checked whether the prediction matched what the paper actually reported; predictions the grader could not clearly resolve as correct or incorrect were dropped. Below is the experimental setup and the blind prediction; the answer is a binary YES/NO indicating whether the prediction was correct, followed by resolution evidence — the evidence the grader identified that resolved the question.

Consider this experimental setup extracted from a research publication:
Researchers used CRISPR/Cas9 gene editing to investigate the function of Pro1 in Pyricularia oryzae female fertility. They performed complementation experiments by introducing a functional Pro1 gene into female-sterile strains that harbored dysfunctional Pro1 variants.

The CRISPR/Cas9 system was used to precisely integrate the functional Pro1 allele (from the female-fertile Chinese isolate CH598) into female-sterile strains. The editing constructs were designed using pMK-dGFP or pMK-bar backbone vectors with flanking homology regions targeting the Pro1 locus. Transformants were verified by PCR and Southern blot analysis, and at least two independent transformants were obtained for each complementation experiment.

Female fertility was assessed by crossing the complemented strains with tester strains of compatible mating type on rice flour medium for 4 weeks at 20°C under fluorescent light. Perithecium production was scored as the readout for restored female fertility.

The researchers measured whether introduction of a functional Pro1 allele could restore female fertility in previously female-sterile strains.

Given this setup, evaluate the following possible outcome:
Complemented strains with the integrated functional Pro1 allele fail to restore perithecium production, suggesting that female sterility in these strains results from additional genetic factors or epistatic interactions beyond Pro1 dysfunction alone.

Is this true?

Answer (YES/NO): NO